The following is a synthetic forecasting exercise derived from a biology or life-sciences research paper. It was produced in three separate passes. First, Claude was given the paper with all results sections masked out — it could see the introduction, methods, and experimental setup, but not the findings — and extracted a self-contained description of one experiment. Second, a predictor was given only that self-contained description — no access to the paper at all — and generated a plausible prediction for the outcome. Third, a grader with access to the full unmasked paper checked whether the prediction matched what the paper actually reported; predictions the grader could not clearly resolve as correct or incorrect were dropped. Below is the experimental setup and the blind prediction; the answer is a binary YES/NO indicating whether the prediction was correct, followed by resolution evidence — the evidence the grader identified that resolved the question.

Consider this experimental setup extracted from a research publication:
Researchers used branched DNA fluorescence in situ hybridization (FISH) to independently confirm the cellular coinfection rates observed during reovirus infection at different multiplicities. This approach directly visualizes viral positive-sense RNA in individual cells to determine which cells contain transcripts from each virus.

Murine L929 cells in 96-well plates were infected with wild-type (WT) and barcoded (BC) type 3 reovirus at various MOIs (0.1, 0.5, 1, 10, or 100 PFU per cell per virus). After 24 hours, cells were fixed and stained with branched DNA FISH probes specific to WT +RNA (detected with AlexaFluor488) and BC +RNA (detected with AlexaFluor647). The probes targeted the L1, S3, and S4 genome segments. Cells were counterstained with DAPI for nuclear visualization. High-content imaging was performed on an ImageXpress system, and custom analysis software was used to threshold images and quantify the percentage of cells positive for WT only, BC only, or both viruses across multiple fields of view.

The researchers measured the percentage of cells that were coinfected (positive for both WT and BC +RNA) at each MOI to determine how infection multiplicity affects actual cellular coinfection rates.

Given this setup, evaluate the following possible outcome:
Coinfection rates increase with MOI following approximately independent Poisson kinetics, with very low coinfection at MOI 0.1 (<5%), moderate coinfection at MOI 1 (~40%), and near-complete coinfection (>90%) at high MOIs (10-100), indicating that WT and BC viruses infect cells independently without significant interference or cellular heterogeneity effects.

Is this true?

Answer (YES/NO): NO